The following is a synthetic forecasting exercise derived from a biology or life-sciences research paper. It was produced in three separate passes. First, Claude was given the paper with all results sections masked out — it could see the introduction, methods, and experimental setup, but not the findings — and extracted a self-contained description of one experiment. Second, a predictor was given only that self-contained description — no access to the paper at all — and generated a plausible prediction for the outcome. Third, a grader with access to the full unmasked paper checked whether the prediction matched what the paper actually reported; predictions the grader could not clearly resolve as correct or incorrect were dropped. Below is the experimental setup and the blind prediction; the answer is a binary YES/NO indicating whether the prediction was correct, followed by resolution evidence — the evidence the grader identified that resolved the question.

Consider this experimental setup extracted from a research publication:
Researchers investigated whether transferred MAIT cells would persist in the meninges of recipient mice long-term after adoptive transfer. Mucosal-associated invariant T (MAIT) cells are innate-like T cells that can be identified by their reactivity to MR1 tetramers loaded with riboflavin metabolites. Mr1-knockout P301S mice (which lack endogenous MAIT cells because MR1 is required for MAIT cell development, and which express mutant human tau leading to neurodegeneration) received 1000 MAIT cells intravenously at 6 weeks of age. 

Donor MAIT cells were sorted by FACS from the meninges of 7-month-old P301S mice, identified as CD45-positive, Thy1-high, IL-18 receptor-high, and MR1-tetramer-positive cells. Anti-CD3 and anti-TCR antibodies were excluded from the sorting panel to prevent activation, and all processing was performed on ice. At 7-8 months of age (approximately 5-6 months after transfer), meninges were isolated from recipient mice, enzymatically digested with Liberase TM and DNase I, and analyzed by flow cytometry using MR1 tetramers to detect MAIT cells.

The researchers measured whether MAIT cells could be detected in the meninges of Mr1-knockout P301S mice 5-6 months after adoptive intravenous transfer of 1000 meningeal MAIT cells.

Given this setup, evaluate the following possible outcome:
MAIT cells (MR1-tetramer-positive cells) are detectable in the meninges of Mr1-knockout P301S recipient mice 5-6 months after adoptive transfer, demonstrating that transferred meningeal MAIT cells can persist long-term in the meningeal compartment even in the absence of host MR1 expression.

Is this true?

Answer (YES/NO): YES